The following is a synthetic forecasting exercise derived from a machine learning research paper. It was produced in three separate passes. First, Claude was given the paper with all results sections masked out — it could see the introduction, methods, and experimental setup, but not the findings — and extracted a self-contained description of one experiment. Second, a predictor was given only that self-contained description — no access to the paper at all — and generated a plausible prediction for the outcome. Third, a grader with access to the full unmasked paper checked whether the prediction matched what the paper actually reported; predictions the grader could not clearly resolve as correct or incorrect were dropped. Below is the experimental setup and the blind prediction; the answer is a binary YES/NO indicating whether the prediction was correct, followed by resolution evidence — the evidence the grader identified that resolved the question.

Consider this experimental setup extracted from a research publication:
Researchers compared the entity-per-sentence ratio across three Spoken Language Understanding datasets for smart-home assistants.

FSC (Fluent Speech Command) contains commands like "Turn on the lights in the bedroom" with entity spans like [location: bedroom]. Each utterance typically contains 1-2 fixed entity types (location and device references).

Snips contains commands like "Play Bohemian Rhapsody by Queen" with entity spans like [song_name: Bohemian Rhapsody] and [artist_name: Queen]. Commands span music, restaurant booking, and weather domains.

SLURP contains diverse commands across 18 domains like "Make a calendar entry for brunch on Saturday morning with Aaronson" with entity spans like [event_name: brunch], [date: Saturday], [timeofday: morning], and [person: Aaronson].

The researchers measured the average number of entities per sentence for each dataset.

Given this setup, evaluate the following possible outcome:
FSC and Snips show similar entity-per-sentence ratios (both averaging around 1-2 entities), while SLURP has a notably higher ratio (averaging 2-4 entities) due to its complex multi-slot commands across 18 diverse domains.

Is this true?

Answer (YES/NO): NO